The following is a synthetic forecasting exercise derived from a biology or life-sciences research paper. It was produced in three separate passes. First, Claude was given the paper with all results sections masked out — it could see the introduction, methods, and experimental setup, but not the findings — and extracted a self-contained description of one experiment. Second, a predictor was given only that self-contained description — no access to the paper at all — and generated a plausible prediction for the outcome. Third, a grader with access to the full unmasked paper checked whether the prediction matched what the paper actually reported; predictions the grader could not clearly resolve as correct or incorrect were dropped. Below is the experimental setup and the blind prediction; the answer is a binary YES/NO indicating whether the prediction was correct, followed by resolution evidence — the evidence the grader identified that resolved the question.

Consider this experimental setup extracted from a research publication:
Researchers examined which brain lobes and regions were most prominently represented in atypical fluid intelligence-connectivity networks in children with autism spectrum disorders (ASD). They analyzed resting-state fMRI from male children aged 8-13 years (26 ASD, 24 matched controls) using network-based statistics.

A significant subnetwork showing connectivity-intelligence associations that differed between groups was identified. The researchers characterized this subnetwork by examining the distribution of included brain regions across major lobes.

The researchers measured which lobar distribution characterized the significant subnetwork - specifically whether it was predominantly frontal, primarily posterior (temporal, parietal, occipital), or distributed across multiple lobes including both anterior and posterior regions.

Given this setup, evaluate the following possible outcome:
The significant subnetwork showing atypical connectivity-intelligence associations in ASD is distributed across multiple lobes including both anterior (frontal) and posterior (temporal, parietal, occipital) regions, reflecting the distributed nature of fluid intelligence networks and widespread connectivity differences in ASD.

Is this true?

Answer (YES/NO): YES